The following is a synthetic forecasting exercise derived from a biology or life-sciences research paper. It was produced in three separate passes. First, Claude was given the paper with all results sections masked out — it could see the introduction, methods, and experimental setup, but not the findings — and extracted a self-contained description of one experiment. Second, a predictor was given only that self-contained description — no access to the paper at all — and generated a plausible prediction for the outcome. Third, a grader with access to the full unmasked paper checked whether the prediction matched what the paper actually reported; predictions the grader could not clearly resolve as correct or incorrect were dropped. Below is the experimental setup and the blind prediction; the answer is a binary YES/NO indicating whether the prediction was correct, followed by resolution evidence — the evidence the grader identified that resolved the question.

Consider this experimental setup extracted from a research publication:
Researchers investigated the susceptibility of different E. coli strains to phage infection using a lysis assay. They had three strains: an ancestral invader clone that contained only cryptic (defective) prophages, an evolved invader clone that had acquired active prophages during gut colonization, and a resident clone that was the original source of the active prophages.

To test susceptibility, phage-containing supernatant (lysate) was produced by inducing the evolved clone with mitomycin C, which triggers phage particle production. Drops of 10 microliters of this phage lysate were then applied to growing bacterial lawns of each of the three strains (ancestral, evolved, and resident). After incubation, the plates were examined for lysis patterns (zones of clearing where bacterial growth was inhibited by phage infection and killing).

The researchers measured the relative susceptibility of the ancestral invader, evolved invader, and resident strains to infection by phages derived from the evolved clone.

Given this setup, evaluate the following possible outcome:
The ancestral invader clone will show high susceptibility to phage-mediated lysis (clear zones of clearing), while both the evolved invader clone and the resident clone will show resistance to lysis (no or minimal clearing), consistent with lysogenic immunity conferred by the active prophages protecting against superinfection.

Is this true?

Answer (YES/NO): NO